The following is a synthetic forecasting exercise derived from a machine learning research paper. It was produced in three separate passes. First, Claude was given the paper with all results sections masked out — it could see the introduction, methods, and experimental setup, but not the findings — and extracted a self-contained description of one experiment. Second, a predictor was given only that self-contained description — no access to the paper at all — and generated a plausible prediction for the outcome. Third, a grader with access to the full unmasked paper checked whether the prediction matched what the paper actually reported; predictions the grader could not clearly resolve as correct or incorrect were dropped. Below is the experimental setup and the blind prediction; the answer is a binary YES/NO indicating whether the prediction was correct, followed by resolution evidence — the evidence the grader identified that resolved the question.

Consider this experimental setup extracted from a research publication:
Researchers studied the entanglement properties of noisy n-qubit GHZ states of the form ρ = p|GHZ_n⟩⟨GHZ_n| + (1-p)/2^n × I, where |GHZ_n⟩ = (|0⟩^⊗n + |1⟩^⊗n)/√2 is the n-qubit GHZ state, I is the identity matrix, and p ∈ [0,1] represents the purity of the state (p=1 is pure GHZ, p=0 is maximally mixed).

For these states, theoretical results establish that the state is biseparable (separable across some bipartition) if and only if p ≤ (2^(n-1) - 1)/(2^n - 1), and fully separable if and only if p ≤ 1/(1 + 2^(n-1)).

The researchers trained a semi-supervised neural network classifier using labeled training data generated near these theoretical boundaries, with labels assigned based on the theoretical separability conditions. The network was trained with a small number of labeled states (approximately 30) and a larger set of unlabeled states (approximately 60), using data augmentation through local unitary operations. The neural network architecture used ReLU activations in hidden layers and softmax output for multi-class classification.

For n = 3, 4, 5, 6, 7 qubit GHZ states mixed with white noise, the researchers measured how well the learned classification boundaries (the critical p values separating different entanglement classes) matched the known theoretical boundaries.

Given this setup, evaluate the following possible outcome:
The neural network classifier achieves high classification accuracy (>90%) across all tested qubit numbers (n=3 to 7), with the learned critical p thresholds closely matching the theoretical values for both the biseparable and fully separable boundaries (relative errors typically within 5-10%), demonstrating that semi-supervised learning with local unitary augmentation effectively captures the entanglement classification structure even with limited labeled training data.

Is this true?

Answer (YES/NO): NO